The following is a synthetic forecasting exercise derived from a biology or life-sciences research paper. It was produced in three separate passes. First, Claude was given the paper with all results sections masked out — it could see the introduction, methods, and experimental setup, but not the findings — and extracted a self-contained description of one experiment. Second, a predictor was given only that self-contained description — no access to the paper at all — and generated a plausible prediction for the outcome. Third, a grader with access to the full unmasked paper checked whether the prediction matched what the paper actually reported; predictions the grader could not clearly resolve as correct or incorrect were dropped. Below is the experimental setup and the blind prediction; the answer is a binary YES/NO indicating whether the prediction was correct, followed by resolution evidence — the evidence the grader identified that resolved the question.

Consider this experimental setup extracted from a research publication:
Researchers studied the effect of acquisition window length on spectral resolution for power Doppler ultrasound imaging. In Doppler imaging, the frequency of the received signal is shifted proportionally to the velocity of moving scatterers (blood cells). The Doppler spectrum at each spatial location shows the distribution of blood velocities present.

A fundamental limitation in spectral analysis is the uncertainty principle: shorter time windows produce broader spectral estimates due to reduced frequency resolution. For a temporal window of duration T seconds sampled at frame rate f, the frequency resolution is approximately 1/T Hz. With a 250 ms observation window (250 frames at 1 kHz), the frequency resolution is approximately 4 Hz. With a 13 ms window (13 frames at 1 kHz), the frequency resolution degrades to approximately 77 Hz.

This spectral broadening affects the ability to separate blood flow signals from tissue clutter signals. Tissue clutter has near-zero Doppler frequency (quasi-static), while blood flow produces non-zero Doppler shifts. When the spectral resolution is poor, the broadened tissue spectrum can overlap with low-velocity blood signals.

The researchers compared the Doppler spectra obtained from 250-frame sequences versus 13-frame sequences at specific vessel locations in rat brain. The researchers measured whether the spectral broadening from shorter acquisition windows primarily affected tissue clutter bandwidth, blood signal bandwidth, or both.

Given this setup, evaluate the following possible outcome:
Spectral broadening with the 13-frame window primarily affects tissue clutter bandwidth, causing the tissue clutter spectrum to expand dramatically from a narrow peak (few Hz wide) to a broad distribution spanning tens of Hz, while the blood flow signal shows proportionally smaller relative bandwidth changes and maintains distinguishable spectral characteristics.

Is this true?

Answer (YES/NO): NO